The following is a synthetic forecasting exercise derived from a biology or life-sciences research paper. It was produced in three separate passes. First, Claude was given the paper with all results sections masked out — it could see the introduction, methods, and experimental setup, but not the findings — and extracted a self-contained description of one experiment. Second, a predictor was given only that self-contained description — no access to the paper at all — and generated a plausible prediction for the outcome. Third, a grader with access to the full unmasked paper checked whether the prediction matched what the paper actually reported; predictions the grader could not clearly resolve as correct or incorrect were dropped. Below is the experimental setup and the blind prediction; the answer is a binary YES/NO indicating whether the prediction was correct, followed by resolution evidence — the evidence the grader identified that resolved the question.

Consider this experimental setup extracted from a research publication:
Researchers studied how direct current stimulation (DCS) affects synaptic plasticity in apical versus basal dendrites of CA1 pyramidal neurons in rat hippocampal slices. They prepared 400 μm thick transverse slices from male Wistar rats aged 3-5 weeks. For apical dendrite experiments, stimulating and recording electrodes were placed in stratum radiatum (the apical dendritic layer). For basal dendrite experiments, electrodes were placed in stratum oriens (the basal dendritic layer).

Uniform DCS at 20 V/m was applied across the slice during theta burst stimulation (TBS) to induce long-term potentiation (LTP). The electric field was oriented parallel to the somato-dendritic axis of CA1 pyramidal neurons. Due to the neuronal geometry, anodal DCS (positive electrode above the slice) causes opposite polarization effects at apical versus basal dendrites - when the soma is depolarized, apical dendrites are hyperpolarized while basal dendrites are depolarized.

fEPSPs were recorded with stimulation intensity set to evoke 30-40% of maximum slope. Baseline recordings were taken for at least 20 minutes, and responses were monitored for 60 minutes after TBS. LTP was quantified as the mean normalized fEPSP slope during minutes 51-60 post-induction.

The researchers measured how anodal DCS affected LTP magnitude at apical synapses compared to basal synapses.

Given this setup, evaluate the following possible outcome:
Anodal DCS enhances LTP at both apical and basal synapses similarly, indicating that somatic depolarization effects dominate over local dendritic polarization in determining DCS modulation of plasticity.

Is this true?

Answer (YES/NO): YES